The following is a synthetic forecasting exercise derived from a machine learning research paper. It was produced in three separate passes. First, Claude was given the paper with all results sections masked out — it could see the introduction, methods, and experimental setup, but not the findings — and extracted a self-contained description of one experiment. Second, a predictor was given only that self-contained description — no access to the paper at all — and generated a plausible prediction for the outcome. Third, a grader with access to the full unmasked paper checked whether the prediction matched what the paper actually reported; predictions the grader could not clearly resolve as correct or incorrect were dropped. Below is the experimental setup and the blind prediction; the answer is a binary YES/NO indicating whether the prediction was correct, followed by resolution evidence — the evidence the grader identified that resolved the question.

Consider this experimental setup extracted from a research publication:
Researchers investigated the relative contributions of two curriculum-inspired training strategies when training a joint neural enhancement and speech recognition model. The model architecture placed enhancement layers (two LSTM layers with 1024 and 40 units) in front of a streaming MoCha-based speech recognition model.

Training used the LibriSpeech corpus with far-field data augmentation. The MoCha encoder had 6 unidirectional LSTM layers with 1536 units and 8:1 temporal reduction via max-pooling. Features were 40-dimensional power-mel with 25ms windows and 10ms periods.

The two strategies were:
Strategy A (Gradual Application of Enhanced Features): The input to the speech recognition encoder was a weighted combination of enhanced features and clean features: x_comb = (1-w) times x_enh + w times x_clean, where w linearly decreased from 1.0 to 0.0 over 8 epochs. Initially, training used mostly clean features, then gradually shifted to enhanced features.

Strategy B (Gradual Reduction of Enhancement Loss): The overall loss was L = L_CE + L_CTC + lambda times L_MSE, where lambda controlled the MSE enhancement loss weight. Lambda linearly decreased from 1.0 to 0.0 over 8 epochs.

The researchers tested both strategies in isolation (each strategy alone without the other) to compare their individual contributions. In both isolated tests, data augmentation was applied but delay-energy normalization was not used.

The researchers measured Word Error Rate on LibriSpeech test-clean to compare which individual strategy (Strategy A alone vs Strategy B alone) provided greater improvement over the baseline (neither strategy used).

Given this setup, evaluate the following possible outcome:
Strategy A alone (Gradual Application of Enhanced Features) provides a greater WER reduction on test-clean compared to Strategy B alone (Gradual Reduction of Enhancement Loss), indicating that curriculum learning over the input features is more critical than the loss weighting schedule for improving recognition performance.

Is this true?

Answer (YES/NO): NO